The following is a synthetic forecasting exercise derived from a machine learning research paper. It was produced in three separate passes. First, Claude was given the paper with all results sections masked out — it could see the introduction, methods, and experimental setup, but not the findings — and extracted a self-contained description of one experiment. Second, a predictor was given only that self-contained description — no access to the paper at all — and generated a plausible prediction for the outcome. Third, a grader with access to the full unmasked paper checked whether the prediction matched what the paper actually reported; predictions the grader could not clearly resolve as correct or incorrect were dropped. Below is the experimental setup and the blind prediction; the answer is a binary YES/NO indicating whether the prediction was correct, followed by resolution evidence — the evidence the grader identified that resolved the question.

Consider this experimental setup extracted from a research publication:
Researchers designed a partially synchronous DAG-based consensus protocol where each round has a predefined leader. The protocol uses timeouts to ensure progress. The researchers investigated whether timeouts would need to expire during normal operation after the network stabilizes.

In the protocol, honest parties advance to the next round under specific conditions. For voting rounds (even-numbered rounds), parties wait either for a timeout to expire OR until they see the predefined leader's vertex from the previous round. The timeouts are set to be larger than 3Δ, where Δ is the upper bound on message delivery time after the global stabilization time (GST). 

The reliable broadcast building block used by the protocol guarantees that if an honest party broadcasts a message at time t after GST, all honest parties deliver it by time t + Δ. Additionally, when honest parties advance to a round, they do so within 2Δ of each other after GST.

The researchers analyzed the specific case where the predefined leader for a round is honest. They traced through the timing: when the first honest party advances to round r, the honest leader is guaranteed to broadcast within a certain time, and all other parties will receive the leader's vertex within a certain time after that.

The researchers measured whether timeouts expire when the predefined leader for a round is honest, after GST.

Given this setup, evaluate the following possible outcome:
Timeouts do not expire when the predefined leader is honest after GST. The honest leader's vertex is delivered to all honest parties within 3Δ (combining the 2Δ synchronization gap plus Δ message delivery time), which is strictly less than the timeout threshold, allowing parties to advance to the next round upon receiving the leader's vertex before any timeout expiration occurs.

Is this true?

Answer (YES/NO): YES